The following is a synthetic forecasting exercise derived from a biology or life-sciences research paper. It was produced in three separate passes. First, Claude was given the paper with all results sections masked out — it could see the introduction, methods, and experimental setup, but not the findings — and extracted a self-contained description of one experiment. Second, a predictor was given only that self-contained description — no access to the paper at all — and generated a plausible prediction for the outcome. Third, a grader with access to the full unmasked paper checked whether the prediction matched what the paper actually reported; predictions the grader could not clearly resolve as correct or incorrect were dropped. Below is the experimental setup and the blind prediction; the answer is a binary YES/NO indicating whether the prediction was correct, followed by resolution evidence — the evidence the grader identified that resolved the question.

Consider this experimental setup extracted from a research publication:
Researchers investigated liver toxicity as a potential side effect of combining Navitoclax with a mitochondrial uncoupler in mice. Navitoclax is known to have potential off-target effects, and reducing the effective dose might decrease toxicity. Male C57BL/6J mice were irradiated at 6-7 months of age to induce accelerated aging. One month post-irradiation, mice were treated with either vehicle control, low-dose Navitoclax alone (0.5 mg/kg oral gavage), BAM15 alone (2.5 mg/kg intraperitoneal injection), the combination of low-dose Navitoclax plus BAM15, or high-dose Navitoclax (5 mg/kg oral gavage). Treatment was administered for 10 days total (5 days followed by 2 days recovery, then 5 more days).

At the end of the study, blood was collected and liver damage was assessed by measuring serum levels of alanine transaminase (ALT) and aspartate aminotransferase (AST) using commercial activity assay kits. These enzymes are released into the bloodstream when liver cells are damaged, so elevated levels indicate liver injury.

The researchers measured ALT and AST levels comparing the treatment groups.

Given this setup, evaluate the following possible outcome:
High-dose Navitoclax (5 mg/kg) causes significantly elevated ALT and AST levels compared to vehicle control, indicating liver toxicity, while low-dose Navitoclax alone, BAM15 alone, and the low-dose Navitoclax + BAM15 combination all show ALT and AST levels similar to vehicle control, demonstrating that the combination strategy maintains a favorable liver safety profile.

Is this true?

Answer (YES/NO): NO